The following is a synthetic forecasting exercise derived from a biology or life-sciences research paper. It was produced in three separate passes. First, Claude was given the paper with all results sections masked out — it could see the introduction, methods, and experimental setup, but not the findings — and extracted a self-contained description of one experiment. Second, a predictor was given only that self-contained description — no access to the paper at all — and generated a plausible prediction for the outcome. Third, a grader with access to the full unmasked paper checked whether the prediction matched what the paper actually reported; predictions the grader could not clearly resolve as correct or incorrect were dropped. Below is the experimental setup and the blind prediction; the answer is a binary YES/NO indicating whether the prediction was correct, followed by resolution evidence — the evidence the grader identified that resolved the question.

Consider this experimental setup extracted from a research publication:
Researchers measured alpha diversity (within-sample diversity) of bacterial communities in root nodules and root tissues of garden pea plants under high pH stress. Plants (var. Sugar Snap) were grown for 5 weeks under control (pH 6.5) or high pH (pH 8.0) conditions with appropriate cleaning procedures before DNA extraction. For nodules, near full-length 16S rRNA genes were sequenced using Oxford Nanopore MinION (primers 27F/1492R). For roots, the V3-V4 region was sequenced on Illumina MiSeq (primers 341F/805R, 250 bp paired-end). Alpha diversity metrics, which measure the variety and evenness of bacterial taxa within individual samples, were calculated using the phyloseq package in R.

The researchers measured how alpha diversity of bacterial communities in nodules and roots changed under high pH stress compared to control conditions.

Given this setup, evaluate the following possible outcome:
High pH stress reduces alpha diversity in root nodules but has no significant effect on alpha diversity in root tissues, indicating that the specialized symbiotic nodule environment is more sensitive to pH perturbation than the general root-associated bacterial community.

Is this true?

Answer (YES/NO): NO